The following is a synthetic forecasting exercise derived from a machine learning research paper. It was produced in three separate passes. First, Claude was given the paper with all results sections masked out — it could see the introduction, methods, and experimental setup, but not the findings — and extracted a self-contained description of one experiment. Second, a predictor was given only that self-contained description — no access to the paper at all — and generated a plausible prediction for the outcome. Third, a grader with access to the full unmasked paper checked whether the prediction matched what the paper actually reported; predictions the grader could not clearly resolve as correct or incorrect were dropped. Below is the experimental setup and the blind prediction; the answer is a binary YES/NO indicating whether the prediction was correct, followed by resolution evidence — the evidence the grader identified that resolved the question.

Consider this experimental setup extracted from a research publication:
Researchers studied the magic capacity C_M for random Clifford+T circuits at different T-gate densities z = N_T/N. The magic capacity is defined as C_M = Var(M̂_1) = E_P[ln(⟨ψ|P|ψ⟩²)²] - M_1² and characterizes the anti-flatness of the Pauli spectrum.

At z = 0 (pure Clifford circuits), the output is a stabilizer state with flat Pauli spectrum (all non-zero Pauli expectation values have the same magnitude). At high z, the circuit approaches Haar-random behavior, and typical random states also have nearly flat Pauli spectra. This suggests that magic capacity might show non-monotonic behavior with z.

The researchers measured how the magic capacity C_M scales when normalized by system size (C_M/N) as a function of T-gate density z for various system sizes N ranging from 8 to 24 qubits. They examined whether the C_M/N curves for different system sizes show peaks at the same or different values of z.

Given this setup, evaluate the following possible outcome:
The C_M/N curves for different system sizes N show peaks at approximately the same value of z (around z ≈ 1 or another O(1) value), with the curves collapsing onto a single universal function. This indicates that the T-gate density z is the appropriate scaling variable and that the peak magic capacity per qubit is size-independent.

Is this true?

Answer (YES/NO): YES